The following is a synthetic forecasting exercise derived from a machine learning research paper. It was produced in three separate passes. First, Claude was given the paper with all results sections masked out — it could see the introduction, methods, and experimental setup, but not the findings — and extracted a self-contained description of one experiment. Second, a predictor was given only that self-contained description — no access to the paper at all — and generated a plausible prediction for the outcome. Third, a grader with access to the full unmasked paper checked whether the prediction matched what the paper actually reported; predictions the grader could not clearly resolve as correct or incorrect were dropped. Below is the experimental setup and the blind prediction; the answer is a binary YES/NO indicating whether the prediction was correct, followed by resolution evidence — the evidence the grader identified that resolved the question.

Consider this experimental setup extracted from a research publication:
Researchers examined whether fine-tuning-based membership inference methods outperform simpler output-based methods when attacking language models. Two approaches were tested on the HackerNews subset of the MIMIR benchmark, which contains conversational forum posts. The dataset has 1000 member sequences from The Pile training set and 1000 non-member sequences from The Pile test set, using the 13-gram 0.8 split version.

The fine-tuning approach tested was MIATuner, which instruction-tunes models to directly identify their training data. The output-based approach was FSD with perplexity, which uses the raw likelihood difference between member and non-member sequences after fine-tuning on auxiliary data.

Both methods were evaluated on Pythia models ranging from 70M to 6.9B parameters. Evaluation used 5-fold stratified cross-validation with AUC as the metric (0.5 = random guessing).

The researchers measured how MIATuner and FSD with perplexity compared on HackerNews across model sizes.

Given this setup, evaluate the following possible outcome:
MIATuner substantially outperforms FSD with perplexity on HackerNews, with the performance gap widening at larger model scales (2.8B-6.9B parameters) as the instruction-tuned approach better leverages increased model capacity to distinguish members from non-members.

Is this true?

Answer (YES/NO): NO